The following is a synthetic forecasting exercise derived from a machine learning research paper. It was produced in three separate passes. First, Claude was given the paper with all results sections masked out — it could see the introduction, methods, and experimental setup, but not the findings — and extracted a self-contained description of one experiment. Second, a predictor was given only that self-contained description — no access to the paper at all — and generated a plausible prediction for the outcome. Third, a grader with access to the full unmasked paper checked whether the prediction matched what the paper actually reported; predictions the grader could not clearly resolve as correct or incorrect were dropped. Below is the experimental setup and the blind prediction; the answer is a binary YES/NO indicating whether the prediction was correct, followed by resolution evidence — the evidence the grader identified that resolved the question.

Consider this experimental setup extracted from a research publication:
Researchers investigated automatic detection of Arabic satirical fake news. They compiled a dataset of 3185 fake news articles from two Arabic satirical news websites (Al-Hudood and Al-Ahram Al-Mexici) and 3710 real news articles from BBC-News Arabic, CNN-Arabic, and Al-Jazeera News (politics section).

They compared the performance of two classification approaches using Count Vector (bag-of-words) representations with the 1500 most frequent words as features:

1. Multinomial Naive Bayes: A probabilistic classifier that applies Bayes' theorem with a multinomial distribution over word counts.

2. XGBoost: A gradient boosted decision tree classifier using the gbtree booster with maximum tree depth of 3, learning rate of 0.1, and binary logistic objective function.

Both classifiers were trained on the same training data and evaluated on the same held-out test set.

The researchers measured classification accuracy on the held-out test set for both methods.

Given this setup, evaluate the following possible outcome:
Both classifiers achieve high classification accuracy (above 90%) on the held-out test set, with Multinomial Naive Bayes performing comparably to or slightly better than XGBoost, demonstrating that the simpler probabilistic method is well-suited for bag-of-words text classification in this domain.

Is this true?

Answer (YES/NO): NO